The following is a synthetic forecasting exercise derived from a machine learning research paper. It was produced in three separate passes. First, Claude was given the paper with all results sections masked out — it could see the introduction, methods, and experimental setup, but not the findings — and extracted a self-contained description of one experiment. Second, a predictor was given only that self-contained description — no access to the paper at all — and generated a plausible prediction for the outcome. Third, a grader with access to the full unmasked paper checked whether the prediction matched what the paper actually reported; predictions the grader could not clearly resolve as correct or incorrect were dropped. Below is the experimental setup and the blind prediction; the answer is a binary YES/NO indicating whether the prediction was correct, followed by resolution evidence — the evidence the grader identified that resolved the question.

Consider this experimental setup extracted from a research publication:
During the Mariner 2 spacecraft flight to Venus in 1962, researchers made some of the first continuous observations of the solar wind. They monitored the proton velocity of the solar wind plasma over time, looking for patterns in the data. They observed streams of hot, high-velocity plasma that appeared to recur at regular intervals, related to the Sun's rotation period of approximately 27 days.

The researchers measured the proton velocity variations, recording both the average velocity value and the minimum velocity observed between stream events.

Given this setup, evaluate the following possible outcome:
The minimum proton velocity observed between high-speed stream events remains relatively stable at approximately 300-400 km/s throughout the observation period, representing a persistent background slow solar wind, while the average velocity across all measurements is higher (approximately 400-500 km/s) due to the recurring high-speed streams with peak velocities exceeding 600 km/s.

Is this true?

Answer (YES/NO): YES